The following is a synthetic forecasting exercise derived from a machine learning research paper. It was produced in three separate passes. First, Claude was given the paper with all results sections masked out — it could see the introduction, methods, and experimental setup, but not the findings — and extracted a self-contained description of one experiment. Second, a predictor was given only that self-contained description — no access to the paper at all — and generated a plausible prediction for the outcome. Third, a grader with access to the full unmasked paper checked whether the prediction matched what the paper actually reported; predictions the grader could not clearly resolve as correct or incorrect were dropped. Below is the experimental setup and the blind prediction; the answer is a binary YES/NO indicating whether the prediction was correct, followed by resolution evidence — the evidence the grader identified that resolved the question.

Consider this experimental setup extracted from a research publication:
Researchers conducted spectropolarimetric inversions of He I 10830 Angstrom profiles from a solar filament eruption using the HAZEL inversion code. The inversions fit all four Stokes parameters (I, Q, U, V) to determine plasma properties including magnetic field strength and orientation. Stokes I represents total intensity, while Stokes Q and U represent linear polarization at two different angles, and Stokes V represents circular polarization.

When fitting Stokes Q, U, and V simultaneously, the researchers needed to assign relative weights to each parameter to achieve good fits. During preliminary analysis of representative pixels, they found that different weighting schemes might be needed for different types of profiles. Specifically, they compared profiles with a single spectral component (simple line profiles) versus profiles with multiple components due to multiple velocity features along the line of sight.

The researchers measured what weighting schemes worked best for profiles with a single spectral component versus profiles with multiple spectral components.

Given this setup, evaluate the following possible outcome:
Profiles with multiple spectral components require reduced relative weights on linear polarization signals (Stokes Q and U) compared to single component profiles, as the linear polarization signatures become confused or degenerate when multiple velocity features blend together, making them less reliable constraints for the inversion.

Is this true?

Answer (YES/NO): NO